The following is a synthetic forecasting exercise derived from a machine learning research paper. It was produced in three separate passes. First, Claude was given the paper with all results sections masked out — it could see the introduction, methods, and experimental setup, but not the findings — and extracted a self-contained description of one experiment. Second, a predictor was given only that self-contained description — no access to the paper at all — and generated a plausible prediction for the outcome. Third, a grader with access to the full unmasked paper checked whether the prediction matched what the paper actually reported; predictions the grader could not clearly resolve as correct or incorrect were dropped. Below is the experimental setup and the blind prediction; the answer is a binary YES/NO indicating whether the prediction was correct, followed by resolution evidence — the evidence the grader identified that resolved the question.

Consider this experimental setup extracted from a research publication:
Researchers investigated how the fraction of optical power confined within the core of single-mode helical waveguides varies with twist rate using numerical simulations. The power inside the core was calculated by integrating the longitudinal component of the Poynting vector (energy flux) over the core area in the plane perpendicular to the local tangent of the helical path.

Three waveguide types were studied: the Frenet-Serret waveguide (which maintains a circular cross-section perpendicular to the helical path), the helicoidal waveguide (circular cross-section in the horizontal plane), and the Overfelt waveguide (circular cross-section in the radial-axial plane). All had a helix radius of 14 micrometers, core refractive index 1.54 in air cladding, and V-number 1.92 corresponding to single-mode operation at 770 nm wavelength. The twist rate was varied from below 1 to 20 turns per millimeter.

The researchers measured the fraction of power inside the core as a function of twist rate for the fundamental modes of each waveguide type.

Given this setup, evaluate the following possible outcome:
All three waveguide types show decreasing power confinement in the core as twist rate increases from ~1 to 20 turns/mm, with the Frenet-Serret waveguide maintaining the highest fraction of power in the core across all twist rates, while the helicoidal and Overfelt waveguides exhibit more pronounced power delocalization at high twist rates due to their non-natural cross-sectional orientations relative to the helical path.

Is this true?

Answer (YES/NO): NO